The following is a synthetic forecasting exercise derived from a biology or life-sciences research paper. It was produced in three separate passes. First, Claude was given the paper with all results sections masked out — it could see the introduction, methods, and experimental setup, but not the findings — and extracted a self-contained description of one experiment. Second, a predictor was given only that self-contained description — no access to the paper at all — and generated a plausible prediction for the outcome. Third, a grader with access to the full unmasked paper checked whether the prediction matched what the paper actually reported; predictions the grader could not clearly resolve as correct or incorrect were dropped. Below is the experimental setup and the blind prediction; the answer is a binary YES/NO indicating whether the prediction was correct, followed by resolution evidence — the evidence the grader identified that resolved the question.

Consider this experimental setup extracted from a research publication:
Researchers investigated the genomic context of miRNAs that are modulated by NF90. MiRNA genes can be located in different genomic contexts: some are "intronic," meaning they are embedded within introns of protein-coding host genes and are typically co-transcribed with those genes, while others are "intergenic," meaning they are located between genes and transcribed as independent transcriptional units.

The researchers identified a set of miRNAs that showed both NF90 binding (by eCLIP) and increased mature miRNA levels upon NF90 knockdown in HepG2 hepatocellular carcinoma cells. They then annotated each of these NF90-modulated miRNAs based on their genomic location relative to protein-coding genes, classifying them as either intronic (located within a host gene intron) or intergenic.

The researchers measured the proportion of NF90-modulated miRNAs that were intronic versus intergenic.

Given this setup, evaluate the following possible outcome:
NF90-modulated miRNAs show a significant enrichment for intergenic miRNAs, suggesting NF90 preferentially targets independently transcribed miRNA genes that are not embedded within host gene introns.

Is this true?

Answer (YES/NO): NO